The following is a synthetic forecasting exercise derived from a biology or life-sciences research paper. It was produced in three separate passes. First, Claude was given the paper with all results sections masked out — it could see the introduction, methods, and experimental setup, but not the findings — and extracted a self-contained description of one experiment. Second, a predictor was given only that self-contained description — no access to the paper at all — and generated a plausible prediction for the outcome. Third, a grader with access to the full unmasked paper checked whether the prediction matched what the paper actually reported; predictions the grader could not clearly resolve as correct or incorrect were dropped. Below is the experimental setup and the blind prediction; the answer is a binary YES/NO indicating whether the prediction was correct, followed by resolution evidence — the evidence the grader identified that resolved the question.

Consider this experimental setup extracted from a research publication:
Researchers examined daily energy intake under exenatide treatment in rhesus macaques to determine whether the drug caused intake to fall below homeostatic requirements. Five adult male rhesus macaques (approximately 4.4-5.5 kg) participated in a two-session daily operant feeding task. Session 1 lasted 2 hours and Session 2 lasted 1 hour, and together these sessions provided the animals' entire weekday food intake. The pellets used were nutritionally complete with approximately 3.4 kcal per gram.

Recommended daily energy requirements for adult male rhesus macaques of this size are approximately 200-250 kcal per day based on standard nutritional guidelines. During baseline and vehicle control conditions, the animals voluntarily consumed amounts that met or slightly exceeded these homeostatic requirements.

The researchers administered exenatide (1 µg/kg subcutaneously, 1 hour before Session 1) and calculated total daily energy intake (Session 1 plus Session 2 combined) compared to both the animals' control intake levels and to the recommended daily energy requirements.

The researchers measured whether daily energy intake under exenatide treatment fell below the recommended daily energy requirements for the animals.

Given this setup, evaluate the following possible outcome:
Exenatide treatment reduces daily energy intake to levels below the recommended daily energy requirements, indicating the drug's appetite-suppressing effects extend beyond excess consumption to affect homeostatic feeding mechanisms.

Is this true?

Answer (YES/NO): YES